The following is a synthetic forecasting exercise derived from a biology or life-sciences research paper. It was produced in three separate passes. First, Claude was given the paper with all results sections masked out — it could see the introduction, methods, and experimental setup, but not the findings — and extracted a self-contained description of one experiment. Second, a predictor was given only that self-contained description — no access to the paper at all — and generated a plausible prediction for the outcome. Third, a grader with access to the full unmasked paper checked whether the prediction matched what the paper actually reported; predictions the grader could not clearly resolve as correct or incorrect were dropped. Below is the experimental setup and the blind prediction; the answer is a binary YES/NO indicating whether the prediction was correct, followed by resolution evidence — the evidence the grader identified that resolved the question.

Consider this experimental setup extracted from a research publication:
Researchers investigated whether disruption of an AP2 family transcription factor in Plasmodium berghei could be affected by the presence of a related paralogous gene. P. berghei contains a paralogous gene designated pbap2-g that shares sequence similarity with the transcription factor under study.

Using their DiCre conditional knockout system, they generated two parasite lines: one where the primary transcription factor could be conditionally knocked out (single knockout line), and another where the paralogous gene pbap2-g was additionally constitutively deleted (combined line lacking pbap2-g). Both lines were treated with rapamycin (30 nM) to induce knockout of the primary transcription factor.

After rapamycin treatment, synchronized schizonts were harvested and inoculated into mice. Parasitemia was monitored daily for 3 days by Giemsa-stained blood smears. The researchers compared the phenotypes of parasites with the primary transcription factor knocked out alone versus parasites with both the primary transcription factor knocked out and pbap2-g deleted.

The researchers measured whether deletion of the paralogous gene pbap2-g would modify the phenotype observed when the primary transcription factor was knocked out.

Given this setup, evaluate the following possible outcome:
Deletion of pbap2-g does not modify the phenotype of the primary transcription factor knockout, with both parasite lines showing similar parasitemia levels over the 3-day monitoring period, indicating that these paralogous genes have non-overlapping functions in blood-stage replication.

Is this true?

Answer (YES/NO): YES